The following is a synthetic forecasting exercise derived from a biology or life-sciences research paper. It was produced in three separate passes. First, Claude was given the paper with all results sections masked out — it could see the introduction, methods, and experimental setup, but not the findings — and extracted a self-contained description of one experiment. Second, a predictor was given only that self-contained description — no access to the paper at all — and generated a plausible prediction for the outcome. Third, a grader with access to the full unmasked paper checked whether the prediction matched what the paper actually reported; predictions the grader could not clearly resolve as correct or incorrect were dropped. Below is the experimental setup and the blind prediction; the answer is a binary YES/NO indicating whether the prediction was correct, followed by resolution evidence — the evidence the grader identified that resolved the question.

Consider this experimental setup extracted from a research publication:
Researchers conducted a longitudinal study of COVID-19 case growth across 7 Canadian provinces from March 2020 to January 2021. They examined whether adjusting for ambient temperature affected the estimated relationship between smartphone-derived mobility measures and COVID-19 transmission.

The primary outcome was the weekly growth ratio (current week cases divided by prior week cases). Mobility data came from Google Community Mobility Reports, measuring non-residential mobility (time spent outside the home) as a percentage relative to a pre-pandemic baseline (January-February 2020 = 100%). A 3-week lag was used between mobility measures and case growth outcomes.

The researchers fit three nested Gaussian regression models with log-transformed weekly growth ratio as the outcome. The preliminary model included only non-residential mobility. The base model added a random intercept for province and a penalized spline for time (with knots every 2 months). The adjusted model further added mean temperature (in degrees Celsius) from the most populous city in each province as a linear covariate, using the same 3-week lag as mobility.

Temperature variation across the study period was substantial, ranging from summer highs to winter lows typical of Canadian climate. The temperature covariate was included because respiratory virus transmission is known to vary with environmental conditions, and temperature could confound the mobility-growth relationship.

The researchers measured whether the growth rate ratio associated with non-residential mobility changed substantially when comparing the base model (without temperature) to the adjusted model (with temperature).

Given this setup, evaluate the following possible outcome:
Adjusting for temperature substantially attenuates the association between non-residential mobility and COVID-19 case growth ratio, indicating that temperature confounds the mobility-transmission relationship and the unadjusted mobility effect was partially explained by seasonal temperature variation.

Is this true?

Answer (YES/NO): NO